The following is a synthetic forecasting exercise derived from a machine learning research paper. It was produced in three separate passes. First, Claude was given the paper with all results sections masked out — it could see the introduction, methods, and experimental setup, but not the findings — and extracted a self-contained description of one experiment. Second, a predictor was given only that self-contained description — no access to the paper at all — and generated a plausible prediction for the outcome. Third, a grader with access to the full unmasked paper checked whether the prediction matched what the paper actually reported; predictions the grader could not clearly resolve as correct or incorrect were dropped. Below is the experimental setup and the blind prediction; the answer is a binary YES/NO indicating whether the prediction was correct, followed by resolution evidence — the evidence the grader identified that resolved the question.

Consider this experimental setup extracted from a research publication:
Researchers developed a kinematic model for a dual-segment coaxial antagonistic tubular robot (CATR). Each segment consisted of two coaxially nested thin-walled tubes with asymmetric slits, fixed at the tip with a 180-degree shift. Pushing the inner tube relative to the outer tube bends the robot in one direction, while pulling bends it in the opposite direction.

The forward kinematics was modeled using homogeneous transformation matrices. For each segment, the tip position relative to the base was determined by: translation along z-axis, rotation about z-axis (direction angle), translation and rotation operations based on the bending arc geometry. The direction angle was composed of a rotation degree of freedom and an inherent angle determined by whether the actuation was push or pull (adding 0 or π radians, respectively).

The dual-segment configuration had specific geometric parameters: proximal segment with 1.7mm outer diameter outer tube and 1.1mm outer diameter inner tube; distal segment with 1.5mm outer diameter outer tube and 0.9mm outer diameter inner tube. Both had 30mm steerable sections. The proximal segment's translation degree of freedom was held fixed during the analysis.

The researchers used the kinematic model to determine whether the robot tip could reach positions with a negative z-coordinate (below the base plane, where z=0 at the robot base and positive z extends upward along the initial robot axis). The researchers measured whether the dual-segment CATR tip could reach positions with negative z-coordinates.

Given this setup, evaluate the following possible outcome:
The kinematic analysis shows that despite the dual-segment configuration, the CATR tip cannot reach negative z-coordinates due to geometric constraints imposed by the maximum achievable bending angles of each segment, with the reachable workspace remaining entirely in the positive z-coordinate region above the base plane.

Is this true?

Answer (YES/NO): NO